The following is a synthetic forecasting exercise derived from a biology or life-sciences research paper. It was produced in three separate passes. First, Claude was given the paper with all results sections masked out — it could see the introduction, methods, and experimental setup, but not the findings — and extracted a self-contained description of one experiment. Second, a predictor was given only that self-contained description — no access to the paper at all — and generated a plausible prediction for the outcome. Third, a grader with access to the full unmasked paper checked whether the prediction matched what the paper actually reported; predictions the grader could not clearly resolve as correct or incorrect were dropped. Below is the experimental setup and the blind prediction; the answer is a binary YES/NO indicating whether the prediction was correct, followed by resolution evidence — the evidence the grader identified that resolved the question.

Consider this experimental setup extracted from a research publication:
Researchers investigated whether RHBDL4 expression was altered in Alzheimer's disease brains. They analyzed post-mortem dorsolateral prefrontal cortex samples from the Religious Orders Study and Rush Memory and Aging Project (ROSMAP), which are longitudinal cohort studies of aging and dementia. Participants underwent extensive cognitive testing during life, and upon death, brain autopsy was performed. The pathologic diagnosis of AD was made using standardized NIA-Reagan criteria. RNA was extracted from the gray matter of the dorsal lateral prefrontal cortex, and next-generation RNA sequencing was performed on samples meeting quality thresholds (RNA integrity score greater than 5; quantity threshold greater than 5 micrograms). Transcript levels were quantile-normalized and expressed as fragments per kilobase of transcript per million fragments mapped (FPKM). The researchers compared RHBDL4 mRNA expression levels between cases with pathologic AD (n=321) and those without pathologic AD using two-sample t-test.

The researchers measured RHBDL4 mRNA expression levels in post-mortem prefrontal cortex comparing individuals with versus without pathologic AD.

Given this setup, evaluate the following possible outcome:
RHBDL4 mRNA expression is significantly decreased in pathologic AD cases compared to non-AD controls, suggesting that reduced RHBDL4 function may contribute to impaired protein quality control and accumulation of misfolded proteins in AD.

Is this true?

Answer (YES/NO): NO